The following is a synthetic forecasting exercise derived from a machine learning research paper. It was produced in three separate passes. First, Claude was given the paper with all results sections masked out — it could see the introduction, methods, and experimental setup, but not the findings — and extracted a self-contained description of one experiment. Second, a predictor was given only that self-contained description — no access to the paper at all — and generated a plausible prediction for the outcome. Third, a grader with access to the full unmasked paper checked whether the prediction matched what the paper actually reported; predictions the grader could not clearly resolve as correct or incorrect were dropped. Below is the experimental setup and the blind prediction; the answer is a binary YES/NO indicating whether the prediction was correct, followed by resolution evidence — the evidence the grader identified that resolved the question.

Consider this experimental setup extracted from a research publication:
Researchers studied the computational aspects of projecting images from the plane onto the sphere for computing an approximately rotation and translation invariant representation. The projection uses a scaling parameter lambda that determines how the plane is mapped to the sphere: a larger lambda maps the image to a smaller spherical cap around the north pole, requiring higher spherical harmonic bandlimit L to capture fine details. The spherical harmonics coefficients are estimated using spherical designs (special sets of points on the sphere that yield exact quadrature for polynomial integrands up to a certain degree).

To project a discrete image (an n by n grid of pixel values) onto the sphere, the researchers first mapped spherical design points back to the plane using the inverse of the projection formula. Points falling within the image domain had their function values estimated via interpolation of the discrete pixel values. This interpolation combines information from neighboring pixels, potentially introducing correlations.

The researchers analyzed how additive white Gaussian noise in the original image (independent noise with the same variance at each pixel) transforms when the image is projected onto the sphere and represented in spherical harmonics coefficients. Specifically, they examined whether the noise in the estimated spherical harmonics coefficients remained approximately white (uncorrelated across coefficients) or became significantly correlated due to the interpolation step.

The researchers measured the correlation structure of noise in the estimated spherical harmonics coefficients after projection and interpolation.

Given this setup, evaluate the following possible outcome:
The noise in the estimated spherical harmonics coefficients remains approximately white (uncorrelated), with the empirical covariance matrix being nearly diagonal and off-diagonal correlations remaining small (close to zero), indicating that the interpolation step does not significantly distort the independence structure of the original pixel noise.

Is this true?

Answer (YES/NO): YES